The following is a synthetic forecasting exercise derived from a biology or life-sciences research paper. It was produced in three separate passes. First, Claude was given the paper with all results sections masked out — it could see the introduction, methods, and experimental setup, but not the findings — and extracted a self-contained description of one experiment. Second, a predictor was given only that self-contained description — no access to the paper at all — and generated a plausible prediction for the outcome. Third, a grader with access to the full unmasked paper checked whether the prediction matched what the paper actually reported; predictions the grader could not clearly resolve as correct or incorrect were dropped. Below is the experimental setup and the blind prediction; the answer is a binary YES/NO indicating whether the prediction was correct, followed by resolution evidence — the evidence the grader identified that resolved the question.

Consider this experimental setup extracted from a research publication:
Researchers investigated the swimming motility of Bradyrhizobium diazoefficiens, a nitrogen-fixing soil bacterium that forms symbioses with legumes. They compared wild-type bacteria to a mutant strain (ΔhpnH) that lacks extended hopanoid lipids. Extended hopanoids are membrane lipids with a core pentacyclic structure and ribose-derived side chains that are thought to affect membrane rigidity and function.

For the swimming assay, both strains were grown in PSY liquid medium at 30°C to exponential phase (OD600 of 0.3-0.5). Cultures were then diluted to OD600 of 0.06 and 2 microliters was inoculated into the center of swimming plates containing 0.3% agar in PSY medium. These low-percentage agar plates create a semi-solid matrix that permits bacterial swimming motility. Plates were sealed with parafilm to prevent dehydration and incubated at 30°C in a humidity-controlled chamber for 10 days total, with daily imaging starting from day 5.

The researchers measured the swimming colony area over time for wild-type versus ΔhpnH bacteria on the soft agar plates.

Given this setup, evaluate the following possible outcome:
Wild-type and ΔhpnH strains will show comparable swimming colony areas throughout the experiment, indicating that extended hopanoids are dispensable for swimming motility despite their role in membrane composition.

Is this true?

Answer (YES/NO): NO